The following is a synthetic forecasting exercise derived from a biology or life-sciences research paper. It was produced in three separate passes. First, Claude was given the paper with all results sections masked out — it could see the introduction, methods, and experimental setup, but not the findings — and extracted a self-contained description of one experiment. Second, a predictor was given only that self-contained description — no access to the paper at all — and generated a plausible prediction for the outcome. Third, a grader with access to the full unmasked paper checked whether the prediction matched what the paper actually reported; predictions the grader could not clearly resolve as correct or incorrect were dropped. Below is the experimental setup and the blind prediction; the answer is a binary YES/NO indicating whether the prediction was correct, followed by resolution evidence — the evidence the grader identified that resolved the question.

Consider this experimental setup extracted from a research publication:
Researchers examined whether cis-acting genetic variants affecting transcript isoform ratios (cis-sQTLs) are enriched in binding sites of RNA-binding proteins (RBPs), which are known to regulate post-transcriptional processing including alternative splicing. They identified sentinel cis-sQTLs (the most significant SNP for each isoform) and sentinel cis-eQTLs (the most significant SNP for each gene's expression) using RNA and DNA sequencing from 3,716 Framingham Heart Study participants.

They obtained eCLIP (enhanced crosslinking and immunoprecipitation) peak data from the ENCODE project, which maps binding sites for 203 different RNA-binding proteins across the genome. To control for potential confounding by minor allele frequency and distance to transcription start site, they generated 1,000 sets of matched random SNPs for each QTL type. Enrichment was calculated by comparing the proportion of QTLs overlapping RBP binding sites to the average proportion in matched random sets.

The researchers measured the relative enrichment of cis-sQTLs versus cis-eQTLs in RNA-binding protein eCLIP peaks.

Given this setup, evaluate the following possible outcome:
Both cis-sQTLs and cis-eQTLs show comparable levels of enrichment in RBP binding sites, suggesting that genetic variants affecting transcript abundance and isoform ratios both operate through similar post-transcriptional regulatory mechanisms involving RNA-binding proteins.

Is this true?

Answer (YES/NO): NO